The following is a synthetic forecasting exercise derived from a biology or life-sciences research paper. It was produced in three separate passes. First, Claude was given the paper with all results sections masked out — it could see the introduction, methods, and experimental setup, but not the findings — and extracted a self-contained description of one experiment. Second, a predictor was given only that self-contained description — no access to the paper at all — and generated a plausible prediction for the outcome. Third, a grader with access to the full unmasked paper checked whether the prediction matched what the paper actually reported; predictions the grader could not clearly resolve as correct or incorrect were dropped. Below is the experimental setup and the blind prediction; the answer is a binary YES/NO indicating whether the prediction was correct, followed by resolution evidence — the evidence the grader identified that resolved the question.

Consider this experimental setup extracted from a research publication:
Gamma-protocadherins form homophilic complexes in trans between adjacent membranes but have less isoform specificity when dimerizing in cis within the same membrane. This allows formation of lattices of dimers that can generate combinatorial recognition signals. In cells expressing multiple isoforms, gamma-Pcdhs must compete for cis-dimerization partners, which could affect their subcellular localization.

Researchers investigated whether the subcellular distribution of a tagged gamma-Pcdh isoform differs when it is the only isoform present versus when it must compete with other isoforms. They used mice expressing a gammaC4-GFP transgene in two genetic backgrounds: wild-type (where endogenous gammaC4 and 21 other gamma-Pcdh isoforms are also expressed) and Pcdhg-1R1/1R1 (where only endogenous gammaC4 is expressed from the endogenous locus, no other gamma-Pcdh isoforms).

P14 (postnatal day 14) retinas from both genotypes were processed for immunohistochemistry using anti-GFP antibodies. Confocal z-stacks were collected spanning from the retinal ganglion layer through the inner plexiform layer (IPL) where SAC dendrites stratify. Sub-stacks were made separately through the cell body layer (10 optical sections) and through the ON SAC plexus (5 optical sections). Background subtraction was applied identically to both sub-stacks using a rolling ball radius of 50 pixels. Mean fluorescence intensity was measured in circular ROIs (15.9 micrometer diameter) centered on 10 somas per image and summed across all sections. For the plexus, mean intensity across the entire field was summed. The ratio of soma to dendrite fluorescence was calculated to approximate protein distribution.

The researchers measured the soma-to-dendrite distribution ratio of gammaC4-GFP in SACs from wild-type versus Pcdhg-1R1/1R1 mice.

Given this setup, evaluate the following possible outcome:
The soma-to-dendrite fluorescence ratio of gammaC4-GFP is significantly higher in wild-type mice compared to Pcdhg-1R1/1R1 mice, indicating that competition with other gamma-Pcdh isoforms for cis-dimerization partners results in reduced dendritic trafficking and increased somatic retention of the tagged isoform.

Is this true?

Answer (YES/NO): NO